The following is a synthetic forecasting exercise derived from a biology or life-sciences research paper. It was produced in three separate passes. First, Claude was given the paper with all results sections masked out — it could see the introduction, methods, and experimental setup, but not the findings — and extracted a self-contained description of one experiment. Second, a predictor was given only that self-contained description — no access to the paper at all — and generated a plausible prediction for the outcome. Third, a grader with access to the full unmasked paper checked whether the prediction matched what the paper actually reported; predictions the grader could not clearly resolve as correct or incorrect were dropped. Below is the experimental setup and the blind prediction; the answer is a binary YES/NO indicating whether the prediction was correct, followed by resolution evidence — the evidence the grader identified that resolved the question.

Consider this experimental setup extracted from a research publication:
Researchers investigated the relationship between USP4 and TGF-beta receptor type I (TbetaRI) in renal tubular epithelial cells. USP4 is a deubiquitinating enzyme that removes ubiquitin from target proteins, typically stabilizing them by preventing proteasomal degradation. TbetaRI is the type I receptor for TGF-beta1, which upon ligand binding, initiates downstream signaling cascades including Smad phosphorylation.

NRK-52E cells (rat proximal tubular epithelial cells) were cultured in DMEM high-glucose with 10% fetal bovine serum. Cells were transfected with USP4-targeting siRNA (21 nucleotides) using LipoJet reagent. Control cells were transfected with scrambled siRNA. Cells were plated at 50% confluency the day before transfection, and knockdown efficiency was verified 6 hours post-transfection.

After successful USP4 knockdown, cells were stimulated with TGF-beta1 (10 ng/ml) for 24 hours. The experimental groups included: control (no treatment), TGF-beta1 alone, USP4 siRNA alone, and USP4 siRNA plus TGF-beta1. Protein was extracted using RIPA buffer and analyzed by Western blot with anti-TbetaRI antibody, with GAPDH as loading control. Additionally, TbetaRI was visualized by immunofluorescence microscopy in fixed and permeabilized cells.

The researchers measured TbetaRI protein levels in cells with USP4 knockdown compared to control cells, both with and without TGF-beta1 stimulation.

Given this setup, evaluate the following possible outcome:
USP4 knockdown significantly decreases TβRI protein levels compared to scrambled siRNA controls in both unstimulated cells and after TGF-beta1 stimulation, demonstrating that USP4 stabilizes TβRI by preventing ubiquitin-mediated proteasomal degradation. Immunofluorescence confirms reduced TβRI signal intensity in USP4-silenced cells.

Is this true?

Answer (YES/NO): NO